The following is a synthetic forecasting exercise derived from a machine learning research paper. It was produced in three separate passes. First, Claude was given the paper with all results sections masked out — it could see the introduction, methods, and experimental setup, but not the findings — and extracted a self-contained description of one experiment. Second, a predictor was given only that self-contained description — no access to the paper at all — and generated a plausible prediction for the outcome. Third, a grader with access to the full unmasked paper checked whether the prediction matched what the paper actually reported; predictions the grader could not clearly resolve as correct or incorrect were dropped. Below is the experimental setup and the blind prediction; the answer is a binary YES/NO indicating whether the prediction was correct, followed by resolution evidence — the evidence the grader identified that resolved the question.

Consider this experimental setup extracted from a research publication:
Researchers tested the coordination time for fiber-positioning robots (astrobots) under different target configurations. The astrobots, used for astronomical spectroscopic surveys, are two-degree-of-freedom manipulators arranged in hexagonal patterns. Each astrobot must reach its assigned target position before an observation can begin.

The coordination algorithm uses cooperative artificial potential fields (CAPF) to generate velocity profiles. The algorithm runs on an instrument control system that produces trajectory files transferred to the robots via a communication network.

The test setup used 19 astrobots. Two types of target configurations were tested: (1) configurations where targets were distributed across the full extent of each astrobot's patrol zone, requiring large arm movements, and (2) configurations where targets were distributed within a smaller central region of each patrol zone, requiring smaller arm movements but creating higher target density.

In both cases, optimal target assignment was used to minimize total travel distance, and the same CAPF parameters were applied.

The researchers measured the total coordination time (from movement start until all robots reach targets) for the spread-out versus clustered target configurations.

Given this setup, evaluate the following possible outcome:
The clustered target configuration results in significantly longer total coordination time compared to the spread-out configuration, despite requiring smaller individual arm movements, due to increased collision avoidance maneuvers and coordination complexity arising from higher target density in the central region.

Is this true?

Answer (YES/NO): NO